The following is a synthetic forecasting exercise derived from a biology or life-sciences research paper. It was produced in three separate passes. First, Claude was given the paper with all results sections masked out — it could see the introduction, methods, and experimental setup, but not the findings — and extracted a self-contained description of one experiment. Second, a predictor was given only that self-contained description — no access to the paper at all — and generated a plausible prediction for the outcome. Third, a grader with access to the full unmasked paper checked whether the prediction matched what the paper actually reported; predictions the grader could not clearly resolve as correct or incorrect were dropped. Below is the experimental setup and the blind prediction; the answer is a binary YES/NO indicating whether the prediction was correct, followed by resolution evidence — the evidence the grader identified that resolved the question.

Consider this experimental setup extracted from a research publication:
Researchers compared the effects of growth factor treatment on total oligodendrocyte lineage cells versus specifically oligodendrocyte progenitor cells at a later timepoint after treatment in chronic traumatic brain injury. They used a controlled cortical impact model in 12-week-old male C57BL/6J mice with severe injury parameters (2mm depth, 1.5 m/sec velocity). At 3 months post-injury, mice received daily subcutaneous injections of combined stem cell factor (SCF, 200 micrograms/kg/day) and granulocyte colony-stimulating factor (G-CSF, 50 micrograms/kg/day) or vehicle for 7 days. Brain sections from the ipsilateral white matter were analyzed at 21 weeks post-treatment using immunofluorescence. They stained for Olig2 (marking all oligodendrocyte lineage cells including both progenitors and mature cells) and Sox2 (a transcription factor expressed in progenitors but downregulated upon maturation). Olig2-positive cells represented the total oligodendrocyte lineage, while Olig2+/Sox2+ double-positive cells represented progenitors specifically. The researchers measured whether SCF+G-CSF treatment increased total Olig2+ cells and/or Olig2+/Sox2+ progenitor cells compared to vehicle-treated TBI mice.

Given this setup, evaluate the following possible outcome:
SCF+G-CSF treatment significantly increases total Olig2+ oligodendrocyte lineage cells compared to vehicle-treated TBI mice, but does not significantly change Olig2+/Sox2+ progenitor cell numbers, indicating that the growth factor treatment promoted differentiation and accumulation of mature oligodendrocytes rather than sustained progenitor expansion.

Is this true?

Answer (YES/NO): NO